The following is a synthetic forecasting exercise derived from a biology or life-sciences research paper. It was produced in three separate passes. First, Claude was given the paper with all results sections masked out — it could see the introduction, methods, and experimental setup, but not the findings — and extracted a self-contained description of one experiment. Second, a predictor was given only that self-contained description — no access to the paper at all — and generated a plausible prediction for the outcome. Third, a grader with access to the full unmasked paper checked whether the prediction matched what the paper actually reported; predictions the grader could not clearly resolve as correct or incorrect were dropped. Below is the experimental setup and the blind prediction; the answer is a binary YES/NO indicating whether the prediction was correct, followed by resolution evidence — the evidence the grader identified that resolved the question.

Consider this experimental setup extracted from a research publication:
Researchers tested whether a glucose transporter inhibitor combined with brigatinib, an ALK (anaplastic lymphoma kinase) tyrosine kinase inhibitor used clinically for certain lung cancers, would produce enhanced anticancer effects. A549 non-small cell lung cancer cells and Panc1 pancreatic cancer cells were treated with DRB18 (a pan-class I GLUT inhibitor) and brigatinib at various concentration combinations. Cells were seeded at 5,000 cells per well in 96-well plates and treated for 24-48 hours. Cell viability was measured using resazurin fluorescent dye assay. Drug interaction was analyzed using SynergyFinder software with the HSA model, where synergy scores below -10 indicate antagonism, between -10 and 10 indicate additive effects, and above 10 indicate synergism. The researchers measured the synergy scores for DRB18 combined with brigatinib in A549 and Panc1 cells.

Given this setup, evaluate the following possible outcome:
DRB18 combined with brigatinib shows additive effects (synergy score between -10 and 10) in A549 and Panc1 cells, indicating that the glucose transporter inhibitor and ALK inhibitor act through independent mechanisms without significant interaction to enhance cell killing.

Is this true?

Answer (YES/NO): NO